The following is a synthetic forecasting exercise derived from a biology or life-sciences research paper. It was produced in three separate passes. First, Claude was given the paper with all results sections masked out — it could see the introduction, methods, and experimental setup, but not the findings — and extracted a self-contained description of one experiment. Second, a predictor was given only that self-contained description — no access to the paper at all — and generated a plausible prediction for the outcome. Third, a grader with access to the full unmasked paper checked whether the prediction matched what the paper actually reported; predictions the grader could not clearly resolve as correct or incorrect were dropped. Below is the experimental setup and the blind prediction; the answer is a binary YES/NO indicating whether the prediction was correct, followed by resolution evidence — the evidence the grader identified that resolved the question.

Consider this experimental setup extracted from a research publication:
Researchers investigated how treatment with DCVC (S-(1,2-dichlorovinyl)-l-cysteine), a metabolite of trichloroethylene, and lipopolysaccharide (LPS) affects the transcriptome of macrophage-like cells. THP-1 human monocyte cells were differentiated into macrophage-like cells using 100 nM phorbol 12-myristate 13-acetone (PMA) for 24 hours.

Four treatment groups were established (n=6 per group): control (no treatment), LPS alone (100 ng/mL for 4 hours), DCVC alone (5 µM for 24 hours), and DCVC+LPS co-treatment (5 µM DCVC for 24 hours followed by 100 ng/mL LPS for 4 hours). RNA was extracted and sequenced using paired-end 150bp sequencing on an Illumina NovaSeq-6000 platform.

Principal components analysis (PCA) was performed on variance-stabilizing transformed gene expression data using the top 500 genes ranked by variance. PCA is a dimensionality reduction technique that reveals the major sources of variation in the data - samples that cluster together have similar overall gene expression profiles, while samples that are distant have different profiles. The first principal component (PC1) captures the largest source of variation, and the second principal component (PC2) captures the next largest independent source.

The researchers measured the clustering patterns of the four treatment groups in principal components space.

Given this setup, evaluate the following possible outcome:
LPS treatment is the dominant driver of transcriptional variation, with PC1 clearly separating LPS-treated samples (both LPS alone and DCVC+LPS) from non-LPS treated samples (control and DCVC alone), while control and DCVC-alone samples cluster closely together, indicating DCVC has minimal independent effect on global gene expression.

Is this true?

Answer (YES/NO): NO